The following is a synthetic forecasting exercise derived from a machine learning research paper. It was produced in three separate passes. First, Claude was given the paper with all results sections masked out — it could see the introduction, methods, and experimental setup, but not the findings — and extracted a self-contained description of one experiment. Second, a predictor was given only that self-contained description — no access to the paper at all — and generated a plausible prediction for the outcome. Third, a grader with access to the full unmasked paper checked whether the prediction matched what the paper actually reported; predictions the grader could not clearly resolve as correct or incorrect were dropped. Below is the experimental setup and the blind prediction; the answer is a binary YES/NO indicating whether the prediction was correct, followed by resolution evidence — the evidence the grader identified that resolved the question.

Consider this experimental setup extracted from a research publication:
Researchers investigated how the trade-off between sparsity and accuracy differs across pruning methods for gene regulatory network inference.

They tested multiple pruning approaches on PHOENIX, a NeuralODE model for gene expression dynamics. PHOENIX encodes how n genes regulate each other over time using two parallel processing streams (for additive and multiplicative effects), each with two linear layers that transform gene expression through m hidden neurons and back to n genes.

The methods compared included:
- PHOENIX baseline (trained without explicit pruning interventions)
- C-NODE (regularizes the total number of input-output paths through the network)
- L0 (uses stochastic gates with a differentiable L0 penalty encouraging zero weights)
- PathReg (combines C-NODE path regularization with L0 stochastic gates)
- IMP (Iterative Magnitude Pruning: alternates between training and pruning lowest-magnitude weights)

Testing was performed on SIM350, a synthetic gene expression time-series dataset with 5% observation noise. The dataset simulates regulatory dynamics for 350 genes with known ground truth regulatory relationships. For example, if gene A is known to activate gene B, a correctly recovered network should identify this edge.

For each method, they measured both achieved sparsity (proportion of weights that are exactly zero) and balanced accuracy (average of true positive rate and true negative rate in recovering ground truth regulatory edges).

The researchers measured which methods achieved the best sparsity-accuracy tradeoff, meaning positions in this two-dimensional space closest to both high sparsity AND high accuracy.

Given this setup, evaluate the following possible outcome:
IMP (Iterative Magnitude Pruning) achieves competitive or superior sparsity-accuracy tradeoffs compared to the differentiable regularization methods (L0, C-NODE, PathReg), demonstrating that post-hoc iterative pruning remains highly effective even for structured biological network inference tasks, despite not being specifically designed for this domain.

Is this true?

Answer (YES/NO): YES